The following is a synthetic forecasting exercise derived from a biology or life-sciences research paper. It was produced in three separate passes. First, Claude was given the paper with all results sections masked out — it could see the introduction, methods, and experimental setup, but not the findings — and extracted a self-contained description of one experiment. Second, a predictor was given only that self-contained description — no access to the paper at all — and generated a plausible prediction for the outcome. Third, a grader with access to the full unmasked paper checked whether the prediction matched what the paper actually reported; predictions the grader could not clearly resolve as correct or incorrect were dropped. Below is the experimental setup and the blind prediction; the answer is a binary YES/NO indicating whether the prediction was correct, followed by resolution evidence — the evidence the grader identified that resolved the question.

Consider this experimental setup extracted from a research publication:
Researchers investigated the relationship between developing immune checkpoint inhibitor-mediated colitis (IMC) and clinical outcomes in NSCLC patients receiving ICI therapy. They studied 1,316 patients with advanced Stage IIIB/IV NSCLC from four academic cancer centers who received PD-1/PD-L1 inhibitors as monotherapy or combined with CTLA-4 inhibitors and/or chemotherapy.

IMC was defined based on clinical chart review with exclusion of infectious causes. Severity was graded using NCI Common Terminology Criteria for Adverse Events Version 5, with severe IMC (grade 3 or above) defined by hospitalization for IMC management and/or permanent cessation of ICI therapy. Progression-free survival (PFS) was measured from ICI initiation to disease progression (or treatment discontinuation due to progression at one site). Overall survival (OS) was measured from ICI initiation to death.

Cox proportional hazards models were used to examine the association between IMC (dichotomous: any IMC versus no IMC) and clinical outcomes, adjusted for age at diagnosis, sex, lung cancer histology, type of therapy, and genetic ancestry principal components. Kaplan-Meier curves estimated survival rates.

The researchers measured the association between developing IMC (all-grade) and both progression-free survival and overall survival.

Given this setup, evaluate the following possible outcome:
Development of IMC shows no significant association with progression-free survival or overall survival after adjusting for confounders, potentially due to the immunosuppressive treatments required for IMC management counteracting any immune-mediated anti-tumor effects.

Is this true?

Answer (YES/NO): NO